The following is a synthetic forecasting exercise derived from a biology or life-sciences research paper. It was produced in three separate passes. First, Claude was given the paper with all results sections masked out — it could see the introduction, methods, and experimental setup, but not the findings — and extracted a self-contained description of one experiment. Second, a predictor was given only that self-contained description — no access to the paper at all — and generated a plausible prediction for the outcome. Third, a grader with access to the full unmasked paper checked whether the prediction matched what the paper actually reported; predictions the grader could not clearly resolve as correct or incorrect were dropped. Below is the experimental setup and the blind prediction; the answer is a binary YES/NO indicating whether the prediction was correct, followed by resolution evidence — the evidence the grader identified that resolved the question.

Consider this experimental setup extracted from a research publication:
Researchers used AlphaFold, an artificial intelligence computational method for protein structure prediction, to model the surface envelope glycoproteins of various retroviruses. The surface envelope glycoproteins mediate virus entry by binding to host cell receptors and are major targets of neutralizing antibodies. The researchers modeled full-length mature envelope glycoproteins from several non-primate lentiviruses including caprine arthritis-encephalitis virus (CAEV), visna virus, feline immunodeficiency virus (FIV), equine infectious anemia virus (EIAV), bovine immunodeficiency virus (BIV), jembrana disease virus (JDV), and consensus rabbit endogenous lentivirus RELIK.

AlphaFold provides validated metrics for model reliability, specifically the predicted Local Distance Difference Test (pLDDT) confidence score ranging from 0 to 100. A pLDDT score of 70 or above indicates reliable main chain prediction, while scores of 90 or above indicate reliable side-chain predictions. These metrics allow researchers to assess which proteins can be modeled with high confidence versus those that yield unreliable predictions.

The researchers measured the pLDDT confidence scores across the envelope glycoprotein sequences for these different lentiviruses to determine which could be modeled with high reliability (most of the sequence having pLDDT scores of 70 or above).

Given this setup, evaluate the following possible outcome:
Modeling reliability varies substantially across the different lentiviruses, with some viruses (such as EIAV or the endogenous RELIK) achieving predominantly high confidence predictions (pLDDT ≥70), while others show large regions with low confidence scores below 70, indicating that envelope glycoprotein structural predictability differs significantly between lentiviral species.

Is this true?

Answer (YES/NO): NO